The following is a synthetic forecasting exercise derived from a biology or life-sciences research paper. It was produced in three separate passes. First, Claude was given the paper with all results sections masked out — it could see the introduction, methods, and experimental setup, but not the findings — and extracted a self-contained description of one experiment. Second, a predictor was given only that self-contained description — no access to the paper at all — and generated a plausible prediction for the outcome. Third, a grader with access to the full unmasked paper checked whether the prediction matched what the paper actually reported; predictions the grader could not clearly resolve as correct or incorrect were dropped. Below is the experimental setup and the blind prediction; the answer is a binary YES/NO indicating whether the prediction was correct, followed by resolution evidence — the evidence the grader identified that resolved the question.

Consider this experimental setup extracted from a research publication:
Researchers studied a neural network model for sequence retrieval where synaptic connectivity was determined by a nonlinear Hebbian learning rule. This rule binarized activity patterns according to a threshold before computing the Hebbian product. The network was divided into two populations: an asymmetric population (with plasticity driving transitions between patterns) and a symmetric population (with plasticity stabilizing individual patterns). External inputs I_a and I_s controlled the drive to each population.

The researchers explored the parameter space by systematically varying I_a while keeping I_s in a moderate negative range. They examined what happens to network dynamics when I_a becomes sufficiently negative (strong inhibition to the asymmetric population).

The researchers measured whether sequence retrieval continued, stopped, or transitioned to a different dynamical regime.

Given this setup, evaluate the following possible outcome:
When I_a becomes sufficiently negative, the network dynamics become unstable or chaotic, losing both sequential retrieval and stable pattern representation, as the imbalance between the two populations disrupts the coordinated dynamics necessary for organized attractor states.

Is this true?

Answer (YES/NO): NO